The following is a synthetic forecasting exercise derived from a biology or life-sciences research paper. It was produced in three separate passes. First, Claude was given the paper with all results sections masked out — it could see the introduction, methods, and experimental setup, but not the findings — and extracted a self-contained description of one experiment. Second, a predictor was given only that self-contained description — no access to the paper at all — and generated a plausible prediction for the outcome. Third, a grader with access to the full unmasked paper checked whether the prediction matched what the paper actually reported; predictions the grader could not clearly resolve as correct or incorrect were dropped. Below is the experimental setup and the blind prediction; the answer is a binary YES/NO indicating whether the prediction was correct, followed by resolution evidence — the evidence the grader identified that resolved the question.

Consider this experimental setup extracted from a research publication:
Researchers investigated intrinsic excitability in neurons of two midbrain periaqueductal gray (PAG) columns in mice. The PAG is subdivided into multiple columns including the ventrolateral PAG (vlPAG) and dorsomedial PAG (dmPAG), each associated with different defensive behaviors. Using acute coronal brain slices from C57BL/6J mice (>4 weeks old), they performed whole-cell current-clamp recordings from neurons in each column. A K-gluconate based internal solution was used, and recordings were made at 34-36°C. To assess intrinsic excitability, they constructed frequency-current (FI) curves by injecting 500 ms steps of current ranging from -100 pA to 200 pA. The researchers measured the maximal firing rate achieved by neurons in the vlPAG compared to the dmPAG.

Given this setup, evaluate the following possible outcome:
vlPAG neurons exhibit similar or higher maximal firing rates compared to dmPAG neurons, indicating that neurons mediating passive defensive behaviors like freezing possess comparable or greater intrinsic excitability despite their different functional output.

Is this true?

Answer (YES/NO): NO